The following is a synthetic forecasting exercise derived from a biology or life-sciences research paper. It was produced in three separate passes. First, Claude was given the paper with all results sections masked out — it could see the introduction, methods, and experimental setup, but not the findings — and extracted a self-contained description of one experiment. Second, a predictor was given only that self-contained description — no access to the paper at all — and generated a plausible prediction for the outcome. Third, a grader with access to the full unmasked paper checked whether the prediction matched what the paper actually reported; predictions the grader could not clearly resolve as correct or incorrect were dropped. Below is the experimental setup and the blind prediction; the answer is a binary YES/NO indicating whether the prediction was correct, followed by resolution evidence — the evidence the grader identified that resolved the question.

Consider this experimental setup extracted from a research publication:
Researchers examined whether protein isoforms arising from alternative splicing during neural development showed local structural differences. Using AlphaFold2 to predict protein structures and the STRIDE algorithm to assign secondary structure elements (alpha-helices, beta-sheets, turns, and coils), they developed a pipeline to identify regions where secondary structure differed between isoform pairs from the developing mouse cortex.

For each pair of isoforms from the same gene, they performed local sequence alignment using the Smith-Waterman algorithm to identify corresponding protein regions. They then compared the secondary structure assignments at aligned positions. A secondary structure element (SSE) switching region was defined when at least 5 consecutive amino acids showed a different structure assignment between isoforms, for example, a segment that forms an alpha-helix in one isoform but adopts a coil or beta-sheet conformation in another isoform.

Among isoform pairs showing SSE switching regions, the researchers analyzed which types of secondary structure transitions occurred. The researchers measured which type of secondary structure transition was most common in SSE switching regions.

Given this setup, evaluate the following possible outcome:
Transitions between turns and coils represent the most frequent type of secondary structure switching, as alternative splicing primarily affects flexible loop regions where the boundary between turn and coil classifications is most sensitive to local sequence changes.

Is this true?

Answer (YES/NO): NO